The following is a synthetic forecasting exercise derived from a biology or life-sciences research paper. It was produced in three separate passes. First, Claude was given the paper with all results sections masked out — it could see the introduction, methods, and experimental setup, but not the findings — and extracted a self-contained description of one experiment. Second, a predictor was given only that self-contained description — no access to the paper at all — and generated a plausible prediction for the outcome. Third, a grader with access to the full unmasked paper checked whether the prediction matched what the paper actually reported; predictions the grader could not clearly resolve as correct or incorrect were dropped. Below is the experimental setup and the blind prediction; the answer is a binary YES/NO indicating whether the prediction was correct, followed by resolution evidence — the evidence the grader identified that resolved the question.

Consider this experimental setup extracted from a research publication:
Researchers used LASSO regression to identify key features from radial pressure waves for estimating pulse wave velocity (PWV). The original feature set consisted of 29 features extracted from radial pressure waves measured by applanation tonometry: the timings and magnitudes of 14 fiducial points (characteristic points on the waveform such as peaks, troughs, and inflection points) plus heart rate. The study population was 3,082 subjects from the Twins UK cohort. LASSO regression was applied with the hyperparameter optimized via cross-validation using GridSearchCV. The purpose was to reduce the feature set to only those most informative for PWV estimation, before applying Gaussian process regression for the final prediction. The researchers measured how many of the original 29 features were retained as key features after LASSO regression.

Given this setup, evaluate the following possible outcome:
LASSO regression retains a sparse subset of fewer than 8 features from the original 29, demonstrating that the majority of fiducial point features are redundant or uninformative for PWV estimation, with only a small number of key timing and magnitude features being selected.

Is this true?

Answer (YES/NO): NO